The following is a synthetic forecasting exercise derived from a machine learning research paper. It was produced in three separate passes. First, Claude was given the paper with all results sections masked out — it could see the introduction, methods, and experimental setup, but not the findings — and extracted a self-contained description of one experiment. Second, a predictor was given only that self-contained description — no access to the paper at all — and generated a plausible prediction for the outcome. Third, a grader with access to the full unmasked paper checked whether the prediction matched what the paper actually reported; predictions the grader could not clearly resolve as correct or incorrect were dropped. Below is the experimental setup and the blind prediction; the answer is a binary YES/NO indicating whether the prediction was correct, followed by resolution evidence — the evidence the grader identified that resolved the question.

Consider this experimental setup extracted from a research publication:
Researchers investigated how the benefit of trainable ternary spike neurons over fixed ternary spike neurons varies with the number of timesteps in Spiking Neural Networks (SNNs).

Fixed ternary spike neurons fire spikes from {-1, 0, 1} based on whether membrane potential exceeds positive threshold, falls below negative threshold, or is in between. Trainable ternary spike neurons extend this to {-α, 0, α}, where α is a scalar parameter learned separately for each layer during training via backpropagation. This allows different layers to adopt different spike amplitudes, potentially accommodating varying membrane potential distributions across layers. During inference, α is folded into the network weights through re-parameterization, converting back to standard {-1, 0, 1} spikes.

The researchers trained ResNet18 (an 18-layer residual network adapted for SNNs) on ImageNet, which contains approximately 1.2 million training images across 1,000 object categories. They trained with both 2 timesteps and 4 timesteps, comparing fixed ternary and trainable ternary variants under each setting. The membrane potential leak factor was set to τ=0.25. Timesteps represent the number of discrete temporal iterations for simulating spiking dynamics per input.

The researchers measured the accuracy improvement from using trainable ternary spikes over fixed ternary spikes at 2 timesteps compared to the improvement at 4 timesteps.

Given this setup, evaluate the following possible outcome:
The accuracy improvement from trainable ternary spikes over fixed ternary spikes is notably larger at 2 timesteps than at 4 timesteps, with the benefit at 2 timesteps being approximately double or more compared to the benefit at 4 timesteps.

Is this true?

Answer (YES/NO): NO